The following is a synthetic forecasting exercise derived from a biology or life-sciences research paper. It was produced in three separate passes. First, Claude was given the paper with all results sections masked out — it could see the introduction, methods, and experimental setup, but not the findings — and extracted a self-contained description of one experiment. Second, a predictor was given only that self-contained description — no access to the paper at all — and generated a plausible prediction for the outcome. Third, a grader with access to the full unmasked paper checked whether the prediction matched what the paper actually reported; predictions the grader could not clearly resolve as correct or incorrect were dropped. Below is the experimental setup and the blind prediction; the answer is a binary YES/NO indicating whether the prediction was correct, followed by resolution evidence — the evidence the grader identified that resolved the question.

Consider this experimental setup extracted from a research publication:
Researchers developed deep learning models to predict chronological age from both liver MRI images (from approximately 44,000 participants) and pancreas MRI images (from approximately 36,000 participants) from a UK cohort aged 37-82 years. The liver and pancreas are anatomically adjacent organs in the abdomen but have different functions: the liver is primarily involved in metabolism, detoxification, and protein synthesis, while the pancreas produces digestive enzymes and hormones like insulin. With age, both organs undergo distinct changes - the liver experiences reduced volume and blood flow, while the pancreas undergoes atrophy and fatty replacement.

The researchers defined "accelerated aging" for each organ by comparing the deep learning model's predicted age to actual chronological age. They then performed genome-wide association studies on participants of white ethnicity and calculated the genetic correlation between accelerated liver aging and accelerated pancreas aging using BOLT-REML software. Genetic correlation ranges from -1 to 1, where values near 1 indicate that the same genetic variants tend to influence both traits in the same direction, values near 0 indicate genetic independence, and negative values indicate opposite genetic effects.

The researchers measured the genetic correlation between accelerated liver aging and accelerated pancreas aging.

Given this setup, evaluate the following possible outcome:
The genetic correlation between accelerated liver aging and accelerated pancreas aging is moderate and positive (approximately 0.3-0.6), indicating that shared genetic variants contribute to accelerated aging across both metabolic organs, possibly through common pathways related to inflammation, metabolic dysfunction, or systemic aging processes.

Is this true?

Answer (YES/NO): NO